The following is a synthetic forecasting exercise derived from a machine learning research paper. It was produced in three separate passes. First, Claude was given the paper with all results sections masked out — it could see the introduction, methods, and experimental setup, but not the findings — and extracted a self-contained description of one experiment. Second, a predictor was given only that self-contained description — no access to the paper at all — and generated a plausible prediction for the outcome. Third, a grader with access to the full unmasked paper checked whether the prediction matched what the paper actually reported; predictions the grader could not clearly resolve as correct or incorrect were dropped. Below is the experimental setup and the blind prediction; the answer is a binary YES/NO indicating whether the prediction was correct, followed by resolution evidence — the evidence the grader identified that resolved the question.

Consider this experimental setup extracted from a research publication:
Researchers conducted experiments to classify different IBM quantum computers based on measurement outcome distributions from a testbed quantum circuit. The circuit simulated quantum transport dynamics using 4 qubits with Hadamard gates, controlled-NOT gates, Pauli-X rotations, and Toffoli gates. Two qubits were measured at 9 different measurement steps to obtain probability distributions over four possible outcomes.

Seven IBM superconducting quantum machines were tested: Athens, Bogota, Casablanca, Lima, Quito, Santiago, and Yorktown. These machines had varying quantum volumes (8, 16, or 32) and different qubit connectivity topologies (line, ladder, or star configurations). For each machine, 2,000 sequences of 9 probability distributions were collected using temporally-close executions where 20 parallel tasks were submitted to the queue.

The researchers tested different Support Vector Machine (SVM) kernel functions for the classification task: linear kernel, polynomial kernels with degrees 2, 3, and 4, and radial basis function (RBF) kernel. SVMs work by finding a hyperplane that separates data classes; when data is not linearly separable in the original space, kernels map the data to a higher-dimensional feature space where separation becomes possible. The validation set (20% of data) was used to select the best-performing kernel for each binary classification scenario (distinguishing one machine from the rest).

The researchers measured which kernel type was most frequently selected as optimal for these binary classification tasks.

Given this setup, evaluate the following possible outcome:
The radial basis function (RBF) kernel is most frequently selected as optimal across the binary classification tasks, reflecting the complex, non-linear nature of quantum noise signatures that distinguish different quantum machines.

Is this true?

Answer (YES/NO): NO